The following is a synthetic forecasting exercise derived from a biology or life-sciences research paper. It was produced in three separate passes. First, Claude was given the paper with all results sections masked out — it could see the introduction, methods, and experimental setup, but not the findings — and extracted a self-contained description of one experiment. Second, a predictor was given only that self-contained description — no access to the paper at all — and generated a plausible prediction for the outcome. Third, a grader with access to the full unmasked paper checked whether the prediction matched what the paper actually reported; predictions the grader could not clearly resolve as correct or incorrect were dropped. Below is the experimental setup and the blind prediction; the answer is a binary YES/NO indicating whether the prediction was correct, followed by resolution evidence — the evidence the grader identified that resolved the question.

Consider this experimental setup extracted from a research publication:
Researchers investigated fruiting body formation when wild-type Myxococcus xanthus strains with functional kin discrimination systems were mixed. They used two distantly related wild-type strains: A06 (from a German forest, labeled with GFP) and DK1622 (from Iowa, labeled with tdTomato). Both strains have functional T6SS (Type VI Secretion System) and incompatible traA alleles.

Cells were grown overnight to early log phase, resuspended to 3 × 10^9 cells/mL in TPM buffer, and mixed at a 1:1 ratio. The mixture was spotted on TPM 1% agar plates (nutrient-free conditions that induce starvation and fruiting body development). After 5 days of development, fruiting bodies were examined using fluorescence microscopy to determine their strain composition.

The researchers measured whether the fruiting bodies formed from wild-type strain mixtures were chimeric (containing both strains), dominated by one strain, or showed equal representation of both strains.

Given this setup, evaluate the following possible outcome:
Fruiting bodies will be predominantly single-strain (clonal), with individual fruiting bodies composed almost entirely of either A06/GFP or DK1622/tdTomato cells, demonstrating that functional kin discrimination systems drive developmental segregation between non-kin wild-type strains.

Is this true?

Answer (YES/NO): YES